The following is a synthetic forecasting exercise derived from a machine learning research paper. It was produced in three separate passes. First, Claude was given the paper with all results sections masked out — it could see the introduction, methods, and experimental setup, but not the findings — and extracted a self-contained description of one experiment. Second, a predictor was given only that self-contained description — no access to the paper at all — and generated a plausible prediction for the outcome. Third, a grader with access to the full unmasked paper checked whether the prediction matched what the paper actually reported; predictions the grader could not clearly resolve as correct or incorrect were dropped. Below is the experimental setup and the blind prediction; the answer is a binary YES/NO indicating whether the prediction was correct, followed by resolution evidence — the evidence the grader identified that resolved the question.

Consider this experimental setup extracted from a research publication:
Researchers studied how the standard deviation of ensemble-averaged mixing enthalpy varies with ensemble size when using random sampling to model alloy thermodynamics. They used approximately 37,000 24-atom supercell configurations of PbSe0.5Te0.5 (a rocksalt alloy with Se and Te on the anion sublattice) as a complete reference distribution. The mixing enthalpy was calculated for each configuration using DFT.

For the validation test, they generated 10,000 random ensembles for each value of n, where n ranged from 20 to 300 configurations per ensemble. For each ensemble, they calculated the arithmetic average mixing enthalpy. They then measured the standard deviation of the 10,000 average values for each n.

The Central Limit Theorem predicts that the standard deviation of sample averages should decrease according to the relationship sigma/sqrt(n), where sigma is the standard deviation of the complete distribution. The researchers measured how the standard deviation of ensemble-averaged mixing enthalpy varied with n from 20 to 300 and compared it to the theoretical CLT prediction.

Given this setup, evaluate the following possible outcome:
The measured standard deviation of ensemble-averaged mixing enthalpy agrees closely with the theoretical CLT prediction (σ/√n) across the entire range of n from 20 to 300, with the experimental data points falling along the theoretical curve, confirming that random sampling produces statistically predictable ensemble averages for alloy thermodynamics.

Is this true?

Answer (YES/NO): YES